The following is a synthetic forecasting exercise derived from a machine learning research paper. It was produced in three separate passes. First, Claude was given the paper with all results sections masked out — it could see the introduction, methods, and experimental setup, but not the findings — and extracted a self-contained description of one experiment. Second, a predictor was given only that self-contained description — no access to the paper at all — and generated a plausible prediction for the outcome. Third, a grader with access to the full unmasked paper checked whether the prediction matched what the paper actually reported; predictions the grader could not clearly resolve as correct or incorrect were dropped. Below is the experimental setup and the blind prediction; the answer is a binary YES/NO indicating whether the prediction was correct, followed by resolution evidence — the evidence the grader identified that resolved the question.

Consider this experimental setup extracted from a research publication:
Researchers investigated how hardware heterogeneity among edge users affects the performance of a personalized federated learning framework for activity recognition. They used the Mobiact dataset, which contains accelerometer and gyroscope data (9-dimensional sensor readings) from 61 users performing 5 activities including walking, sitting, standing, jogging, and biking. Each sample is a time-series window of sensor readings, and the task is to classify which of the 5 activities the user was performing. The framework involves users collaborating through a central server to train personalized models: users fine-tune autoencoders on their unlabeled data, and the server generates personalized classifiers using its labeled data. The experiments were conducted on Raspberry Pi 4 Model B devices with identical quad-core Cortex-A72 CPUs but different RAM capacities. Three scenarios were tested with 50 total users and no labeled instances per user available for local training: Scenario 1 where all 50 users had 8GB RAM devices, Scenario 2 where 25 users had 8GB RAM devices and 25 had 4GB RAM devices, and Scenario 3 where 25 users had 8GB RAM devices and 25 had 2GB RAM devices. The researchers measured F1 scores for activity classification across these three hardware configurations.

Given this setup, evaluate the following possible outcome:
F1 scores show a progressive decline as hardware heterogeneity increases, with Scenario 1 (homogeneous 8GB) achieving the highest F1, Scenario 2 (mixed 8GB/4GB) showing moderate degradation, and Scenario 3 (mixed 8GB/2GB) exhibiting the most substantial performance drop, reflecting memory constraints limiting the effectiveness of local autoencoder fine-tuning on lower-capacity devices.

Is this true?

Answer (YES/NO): YES